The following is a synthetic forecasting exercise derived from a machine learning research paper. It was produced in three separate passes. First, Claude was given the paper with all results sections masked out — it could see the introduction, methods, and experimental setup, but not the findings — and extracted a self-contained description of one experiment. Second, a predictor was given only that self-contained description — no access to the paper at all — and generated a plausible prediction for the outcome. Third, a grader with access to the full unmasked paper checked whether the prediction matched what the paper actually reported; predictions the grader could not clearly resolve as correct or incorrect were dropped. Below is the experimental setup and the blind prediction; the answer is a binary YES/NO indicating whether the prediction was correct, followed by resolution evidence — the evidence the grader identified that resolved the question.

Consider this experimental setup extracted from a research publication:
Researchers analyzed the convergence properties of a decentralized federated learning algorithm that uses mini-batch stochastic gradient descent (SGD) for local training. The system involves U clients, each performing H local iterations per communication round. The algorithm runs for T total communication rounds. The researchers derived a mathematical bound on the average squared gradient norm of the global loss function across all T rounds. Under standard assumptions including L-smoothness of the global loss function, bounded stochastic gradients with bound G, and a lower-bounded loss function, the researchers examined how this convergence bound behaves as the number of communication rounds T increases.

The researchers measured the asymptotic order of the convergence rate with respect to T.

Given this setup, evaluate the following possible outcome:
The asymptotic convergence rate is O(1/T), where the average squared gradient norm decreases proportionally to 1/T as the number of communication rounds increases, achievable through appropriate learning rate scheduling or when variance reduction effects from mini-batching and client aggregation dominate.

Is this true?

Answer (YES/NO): YES